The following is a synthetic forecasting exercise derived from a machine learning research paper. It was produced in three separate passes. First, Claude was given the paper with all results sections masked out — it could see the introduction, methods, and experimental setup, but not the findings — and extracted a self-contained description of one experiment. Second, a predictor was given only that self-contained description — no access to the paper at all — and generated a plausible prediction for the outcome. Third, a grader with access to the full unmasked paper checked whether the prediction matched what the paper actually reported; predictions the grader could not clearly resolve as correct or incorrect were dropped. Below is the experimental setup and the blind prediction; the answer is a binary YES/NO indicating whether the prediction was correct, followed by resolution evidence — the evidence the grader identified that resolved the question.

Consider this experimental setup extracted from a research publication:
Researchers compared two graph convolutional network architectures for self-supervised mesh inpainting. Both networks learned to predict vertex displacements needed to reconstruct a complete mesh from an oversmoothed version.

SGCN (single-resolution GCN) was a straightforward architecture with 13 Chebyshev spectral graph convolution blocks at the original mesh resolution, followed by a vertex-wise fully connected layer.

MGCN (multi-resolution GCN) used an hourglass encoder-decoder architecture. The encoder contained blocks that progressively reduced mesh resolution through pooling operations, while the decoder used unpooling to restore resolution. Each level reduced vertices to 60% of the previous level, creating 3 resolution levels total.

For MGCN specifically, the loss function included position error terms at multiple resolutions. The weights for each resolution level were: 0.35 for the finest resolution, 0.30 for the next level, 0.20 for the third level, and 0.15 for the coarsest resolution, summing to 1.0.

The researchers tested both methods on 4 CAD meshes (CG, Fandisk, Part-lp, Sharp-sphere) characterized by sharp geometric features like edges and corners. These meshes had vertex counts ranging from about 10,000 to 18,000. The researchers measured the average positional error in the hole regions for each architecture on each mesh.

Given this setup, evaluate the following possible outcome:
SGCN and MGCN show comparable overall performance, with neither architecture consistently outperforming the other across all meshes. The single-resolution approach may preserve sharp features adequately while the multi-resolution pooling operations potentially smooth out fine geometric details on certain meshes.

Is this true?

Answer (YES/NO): YES